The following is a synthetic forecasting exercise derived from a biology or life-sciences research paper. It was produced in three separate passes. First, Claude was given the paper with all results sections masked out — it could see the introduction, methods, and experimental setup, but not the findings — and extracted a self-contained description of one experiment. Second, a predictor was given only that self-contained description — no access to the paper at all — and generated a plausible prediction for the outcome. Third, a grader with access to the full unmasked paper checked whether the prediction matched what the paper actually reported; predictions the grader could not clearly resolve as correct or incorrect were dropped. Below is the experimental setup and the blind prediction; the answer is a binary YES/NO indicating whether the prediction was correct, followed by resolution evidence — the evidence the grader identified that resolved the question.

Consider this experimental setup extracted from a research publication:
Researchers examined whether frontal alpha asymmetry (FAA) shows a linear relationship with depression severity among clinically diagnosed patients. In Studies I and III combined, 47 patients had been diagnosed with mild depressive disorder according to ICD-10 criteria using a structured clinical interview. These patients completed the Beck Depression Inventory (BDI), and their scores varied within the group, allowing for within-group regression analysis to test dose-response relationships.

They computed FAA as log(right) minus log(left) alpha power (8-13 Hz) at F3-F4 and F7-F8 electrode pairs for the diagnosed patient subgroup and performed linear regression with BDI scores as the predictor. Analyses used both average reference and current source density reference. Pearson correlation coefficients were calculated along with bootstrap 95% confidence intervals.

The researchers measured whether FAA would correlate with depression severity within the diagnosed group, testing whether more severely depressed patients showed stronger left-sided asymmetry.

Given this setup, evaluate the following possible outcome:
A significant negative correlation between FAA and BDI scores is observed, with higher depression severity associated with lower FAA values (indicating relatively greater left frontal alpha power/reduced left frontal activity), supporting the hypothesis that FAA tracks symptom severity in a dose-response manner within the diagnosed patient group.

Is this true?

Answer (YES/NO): NO